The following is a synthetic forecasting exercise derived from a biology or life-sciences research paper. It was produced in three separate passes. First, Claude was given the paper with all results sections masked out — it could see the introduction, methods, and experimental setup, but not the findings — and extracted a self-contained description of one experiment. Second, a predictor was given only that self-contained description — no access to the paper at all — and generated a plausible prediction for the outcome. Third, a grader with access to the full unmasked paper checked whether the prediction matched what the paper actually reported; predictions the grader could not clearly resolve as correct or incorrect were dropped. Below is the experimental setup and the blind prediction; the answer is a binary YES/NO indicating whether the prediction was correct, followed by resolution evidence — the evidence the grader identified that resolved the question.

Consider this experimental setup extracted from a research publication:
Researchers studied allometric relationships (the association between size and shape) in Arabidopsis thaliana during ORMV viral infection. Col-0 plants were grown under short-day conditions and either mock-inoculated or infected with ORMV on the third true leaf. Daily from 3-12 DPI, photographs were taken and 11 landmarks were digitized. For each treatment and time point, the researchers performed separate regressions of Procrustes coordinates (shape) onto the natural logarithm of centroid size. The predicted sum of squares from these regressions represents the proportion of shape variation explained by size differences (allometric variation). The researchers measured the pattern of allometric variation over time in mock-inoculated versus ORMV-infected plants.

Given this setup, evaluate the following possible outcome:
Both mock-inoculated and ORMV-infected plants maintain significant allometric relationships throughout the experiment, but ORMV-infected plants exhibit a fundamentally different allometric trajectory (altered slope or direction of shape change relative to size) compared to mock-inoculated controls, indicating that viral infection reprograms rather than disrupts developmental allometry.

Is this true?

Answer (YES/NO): NO